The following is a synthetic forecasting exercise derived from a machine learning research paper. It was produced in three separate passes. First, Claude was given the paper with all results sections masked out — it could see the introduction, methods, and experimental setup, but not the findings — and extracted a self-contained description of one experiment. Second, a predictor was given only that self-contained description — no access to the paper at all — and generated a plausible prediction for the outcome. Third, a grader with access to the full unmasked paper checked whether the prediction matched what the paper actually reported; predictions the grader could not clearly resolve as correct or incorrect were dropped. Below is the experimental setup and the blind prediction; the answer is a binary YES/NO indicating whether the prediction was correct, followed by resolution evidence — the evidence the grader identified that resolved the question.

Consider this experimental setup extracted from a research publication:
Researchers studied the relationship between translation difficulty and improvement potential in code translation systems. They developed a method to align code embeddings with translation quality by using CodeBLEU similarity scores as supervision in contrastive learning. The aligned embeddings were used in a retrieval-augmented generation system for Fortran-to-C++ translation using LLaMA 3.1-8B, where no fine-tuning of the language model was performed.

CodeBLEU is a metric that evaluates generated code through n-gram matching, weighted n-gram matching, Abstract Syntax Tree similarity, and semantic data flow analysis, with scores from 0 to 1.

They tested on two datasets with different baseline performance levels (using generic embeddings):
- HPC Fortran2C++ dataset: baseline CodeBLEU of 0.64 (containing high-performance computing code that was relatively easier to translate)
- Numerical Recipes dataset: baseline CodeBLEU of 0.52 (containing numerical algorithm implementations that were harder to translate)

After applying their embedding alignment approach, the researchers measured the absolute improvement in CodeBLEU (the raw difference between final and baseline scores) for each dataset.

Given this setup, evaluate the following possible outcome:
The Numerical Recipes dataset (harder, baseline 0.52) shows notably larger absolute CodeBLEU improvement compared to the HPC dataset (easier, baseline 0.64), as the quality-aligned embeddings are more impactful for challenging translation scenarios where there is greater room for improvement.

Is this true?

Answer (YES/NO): NO